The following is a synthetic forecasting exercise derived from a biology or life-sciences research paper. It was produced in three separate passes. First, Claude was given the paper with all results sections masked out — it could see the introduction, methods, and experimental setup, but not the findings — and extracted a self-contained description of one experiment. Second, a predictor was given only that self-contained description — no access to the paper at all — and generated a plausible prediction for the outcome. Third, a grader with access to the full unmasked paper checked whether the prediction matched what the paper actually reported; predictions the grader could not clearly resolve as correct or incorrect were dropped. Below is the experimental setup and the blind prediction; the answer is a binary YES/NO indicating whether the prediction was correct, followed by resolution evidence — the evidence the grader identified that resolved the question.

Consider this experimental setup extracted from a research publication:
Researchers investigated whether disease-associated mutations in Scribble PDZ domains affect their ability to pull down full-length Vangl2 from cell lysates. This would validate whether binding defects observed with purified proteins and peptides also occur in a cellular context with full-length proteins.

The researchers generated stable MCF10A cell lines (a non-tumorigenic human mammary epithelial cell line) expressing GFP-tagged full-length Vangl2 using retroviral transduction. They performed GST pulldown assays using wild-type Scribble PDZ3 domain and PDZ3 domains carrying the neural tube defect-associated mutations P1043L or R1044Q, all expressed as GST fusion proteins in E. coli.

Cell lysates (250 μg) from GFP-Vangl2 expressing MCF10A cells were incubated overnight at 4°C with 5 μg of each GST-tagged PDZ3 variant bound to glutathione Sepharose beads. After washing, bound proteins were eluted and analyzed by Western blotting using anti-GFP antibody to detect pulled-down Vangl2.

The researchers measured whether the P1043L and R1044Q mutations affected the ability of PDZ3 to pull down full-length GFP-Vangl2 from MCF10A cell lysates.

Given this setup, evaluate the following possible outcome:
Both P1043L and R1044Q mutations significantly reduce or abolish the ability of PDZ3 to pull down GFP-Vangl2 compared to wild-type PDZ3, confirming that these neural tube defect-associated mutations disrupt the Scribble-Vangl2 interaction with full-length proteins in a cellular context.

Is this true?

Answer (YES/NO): NO